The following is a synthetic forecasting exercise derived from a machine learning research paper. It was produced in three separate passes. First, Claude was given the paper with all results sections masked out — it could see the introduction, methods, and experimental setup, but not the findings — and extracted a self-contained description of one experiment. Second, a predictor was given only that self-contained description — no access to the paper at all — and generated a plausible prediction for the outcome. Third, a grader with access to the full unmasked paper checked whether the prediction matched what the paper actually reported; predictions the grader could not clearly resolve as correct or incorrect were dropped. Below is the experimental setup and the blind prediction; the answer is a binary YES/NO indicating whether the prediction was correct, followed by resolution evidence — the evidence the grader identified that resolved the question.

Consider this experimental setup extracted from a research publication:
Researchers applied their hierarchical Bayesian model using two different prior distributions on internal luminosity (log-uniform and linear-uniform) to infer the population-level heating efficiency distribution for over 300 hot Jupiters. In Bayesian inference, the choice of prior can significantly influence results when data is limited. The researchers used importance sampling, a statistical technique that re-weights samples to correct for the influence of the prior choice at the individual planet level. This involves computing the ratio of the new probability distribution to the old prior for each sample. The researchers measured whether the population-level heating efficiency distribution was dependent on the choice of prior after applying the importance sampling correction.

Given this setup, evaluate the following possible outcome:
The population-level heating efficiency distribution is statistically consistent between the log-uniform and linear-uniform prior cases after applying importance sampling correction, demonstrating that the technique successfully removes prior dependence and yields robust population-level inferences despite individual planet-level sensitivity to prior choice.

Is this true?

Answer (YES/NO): YES